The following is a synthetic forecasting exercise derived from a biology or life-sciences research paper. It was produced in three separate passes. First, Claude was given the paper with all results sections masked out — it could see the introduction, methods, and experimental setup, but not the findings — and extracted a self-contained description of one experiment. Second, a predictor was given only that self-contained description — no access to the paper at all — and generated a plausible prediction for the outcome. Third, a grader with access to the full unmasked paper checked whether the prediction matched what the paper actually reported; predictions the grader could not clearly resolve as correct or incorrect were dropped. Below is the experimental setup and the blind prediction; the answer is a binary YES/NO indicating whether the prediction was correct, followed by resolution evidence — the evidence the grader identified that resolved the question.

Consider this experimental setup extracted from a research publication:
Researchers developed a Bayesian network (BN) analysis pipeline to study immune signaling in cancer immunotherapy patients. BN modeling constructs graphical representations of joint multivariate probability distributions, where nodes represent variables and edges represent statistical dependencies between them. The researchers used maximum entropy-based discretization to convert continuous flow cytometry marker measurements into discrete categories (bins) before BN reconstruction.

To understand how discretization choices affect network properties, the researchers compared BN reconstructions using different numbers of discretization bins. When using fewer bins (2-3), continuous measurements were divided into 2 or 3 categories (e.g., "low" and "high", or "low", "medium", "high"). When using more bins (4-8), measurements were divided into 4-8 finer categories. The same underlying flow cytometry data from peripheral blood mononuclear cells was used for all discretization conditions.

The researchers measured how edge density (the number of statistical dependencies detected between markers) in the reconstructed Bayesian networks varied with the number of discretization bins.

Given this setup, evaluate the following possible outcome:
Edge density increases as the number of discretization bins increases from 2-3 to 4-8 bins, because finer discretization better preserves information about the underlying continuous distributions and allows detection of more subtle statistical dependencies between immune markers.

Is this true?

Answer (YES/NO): NO